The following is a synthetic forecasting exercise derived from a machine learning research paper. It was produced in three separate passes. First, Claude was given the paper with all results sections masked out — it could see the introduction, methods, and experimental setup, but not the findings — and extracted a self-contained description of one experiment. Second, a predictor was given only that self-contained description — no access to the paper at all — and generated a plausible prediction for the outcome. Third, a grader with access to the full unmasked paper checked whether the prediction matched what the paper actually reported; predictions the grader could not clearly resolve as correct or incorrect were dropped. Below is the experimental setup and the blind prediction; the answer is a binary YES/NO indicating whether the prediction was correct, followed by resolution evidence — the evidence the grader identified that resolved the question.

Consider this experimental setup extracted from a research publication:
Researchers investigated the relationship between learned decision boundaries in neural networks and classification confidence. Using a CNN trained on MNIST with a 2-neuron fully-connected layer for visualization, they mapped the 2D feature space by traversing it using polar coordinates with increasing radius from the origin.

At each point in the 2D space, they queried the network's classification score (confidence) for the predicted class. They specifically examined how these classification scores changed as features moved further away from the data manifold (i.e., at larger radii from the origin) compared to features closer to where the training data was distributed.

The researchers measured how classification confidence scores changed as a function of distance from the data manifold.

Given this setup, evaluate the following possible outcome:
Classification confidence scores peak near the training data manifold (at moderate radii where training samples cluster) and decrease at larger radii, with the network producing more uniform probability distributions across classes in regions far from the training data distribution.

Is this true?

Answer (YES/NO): NO